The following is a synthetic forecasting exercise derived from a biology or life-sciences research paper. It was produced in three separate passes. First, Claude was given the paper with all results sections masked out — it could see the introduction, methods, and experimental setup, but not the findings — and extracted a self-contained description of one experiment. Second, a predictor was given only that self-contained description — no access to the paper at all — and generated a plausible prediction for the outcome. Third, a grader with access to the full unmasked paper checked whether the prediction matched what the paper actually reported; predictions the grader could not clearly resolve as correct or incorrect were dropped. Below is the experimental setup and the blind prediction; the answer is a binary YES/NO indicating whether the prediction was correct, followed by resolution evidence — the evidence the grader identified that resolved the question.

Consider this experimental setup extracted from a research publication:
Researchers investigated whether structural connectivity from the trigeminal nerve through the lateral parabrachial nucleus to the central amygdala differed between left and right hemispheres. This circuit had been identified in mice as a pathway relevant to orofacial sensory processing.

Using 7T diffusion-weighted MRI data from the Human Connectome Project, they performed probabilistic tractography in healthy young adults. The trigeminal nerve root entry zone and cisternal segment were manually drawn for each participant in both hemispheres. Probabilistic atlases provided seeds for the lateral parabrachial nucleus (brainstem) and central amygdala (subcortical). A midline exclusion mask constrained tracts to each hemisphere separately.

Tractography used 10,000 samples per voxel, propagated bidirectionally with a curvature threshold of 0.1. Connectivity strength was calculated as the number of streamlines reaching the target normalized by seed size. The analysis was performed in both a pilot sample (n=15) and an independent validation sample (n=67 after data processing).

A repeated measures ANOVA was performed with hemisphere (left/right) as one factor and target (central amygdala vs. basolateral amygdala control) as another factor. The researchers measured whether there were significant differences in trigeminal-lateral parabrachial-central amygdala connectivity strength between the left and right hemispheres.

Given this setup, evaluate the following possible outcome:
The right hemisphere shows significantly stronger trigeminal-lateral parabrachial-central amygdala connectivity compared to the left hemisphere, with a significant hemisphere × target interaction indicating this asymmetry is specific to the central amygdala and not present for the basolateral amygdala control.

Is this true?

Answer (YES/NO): NO